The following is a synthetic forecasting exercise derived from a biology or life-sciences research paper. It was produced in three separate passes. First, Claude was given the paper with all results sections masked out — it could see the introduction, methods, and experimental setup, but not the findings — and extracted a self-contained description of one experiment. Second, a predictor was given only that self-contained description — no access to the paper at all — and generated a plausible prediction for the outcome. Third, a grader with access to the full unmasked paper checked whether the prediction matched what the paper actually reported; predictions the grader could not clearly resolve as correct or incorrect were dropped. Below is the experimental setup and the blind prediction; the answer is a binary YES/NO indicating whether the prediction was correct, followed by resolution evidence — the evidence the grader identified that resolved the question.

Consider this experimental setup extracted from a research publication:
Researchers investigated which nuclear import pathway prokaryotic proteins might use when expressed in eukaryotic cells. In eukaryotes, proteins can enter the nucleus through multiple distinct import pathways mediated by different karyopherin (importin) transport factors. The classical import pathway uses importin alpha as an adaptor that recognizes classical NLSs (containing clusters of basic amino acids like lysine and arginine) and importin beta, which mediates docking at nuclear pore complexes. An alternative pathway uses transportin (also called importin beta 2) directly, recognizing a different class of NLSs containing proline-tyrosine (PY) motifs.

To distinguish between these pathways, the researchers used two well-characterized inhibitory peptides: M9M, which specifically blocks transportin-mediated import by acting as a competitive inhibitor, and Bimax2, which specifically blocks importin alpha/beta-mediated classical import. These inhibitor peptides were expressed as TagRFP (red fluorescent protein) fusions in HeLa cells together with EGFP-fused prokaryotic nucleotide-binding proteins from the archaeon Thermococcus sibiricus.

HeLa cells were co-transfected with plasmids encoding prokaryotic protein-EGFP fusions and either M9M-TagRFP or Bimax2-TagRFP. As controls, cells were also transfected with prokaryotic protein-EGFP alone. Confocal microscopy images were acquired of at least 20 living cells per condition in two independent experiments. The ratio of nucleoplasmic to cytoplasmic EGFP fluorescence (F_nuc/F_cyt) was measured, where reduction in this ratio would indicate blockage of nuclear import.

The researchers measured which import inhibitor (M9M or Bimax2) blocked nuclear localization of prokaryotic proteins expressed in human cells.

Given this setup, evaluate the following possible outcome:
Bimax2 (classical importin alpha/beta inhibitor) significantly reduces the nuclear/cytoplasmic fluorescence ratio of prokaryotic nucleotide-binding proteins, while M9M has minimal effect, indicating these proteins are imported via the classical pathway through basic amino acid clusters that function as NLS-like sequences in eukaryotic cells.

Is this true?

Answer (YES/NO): NO